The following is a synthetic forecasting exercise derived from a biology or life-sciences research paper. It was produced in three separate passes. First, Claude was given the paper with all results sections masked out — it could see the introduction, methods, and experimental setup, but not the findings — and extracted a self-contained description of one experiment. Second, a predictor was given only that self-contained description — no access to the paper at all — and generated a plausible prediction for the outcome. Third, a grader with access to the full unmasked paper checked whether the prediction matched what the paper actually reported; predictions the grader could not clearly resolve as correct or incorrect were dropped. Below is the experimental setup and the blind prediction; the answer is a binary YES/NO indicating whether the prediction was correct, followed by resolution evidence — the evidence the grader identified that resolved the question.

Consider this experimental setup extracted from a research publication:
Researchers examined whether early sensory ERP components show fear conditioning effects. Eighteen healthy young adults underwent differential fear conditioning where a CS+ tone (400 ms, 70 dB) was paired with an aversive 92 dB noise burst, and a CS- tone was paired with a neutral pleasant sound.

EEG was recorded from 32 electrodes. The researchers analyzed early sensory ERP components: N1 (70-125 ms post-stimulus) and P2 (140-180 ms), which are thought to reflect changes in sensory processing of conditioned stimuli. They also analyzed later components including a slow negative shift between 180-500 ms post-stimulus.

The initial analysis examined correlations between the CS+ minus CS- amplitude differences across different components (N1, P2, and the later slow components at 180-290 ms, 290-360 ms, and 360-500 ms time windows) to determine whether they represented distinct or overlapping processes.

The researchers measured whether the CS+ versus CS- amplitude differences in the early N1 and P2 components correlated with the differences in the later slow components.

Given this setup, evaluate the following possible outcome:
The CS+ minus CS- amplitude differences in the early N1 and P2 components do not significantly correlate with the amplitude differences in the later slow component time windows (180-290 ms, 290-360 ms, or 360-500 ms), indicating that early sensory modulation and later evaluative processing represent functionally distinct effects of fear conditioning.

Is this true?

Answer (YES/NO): YES